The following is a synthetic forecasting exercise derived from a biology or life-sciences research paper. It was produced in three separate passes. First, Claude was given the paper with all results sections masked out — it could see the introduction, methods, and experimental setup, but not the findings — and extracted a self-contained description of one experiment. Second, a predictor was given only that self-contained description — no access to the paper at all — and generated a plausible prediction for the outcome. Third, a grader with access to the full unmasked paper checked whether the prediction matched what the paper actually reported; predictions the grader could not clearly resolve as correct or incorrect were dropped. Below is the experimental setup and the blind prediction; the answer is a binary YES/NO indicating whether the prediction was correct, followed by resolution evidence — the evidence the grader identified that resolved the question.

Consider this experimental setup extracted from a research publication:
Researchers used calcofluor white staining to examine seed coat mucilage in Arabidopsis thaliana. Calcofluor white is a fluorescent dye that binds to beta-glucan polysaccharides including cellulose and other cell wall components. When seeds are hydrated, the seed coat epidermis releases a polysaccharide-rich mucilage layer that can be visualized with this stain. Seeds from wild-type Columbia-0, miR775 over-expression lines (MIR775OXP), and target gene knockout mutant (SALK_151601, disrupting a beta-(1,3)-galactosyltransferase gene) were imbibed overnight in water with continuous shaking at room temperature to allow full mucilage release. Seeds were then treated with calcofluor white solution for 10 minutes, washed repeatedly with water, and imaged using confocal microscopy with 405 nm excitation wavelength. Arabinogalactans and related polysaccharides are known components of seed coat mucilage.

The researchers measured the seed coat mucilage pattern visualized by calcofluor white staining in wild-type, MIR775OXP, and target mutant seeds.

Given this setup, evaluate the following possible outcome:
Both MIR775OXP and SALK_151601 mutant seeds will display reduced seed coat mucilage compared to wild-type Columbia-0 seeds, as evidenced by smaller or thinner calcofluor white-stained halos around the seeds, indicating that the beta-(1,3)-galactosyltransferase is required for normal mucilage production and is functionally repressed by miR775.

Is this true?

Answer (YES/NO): NO